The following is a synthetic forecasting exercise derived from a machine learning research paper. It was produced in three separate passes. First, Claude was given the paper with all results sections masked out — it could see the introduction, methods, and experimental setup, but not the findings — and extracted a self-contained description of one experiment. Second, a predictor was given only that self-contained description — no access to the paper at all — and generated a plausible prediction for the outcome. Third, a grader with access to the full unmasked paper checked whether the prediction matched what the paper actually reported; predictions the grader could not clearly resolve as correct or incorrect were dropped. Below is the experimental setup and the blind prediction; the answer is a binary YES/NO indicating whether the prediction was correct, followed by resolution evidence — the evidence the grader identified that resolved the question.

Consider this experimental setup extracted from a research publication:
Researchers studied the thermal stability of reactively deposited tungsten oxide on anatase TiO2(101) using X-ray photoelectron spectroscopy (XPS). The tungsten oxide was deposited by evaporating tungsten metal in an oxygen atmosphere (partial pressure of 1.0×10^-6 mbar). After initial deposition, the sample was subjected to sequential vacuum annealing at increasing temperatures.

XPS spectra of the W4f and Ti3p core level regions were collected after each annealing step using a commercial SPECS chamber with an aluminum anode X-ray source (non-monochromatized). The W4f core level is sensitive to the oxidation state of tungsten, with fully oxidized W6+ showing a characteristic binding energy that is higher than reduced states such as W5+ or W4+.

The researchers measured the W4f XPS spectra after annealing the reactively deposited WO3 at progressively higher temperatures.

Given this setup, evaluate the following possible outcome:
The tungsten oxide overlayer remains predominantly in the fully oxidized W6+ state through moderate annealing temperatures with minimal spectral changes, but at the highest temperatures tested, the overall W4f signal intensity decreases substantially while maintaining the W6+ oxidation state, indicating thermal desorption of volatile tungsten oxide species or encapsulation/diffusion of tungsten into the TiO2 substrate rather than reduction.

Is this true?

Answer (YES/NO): NO